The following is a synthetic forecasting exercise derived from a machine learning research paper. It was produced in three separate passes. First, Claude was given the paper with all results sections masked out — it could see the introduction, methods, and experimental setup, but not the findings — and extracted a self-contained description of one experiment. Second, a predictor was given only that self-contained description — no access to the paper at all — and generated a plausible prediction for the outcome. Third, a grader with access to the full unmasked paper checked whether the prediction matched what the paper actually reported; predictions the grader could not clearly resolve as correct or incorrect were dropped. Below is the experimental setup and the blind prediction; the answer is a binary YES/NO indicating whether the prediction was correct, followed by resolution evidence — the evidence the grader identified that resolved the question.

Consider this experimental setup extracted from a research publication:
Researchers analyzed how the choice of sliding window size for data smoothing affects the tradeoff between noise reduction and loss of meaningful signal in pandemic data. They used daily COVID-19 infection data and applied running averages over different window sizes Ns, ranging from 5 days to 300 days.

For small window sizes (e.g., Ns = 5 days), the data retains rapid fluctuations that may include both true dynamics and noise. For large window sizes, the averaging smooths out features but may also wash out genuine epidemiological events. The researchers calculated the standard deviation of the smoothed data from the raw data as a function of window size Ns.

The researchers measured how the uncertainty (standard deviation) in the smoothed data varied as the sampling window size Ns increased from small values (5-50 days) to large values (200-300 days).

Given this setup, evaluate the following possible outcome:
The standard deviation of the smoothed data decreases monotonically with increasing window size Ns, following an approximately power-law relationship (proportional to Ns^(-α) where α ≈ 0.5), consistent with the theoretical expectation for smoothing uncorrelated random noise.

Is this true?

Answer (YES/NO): NO